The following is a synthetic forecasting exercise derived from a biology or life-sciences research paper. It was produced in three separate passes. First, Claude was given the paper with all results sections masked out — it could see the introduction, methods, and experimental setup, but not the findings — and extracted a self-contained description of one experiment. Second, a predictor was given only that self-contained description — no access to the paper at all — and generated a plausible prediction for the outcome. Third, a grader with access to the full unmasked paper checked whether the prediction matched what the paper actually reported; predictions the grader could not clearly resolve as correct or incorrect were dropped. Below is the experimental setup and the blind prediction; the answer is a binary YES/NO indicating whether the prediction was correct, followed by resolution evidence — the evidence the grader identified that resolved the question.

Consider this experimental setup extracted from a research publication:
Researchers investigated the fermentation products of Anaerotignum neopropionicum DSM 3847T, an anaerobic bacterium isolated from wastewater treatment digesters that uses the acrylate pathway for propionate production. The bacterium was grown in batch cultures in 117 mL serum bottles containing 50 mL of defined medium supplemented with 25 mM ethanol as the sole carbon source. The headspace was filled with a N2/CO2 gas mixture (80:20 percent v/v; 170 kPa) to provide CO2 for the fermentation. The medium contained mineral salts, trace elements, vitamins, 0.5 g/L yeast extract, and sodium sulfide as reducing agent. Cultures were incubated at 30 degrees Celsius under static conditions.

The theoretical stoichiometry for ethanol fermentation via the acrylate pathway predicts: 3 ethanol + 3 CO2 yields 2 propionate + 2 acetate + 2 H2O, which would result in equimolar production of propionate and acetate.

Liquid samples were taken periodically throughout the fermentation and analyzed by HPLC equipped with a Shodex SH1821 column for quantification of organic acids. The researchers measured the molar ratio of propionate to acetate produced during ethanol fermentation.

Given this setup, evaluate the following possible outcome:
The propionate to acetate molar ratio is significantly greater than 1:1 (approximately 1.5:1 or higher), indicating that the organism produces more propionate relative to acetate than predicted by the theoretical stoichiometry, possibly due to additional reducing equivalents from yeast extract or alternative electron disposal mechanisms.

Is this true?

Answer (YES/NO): NO